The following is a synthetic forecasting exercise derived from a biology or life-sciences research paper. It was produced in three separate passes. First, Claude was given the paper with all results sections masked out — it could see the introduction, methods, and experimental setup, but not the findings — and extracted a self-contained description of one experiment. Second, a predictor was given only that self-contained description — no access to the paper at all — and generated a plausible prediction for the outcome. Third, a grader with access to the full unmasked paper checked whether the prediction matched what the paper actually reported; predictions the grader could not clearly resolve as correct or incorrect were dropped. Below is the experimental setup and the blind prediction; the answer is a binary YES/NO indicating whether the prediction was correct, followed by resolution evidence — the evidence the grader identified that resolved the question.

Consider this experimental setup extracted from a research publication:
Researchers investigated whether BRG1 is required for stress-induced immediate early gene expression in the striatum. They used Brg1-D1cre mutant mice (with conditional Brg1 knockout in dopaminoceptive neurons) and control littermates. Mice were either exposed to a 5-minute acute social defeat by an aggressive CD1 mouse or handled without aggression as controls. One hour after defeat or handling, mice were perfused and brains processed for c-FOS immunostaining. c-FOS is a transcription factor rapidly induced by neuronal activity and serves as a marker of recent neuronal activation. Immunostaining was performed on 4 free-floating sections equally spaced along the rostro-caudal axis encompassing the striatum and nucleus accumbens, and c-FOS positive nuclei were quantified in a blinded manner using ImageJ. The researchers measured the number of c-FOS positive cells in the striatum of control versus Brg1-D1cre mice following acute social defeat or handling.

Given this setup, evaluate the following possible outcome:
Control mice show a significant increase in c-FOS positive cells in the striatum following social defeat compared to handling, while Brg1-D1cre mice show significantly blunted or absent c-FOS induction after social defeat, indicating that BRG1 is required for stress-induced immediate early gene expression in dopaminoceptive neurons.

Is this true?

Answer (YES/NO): YES